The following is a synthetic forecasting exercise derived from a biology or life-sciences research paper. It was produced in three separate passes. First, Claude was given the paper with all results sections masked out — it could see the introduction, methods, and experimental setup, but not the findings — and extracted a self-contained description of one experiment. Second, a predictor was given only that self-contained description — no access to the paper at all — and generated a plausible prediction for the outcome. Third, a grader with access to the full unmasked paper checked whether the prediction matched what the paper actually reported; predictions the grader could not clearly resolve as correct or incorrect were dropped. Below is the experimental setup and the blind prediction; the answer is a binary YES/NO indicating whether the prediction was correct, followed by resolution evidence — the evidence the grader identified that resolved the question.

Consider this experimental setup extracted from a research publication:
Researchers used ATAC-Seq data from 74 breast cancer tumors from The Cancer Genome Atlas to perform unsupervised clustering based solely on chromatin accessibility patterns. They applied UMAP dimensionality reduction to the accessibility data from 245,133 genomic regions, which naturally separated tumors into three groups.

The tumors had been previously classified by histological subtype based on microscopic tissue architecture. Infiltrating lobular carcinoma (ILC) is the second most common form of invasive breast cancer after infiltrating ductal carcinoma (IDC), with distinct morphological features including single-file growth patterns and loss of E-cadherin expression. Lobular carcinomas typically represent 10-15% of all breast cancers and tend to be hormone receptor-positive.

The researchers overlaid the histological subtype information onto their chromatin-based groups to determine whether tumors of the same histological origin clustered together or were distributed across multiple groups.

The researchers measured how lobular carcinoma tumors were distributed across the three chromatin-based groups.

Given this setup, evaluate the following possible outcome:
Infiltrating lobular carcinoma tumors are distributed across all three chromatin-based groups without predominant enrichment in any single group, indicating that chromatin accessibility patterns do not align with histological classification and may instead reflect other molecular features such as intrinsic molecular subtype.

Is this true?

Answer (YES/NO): NO